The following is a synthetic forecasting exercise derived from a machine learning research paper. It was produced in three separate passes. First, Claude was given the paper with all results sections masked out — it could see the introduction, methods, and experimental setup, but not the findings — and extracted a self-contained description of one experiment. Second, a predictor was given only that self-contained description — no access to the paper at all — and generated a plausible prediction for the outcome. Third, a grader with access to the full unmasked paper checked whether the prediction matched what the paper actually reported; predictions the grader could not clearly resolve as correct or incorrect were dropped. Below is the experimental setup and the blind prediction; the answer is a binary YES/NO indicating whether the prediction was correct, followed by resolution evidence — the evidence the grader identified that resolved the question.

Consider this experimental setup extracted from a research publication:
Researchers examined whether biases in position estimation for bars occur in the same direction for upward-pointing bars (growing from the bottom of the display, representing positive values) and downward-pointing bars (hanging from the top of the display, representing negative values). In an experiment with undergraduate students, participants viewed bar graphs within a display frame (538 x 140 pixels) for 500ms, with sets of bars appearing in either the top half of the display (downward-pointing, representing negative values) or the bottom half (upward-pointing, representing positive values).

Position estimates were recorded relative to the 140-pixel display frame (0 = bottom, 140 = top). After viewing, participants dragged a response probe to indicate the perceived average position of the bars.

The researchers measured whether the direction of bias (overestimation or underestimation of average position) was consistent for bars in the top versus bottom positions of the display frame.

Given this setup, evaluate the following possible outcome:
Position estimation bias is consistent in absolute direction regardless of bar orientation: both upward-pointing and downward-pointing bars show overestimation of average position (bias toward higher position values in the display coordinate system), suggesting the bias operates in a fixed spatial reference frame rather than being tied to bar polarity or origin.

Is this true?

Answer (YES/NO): YES